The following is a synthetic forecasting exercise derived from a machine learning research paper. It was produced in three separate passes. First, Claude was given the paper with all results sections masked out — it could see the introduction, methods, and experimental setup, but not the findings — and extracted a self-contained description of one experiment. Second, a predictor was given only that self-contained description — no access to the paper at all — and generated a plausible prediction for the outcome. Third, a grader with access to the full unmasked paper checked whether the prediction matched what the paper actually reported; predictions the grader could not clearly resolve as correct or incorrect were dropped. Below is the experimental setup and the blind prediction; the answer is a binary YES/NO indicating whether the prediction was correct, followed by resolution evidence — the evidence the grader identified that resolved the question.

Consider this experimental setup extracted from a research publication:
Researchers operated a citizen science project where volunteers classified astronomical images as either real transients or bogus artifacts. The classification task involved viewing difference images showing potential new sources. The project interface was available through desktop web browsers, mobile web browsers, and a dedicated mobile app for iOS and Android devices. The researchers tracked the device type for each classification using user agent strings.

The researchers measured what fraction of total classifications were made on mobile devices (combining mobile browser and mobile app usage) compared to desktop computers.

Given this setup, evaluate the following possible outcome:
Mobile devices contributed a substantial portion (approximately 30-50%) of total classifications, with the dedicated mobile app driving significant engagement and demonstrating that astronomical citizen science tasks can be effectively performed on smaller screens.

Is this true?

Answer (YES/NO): NO